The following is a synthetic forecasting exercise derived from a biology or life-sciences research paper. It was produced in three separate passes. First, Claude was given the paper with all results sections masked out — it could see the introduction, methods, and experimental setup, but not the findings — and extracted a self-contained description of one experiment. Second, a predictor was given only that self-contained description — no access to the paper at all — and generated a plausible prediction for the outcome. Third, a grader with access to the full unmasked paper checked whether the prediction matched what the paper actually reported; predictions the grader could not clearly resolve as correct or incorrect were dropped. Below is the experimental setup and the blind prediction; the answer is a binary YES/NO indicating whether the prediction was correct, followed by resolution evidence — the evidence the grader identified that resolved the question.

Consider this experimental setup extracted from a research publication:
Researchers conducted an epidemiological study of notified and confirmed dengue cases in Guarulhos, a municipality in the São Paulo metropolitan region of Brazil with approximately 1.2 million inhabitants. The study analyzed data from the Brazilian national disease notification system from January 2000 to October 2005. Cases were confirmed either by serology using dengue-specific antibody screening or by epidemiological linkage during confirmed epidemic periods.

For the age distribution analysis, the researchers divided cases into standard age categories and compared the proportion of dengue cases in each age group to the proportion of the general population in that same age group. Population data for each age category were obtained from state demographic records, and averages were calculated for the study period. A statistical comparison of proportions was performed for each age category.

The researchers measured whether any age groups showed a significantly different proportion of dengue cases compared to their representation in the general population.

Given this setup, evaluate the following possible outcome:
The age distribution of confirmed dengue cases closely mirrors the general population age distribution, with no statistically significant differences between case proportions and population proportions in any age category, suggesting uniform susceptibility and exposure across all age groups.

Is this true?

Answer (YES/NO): NO